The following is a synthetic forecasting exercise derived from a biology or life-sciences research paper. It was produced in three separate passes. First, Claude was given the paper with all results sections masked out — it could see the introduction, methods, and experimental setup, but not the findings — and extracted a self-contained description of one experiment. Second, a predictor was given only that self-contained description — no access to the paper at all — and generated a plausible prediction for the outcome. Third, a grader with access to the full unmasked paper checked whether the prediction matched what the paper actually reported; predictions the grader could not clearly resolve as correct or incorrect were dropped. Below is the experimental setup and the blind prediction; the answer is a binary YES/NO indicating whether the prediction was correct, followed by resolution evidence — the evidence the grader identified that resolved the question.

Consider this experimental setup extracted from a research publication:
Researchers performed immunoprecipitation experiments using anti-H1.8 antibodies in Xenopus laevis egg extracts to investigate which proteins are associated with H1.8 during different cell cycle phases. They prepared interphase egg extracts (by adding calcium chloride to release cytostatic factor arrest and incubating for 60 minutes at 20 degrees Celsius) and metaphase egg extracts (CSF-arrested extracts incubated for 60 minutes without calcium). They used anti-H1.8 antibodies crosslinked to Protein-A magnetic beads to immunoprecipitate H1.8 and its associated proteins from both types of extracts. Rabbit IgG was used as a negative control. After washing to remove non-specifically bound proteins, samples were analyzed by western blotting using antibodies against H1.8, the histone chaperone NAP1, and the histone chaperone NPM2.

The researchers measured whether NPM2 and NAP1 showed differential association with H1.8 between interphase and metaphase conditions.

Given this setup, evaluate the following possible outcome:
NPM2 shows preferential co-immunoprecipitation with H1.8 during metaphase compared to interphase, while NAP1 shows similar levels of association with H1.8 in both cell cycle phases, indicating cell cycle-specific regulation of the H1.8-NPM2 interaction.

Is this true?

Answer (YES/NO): NO